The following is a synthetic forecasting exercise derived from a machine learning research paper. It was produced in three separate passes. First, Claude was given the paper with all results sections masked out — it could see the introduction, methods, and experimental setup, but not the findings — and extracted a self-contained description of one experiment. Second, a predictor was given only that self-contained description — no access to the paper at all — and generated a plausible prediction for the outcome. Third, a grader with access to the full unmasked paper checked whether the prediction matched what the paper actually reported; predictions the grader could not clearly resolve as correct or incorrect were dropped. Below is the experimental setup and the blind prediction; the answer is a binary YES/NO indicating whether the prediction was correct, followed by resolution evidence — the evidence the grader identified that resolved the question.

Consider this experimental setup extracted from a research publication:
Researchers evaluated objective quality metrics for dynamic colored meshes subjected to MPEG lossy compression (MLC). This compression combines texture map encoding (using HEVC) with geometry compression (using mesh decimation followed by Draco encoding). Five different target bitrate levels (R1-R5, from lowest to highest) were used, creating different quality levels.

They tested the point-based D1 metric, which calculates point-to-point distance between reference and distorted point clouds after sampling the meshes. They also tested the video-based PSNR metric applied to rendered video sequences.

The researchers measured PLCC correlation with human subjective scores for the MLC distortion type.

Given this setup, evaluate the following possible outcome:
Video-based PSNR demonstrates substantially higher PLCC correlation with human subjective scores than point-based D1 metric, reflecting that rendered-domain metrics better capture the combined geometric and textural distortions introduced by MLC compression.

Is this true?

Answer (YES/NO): NO